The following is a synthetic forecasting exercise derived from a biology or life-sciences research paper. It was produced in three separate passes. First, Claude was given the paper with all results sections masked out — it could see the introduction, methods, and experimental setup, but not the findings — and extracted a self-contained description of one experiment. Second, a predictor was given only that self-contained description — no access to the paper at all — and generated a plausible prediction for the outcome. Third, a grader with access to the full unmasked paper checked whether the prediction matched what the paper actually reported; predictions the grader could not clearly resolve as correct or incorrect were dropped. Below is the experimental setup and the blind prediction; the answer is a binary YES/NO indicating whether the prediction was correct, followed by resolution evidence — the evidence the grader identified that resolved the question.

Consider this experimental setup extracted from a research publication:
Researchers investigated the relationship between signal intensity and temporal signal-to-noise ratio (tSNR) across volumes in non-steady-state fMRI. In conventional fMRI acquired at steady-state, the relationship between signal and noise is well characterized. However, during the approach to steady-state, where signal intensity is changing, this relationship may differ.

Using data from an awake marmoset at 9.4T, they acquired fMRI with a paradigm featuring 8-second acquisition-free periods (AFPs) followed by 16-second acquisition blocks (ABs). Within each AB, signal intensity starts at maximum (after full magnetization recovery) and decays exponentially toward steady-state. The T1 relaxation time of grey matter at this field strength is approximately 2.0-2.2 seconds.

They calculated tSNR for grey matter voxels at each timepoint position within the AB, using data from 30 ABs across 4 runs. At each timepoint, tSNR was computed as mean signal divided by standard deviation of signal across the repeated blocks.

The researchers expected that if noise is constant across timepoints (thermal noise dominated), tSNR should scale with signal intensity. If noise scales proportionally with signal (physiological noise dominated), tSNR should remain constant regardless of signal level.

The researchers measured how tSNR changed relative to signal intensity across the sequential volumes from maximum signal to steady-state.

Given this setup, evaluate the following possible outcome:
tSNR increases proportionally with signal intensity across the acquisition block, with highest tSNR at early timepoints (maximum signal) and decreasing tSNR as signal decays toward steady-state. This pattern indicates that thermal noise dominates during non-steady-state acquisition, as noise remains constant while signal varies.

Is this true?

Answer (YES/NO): YES